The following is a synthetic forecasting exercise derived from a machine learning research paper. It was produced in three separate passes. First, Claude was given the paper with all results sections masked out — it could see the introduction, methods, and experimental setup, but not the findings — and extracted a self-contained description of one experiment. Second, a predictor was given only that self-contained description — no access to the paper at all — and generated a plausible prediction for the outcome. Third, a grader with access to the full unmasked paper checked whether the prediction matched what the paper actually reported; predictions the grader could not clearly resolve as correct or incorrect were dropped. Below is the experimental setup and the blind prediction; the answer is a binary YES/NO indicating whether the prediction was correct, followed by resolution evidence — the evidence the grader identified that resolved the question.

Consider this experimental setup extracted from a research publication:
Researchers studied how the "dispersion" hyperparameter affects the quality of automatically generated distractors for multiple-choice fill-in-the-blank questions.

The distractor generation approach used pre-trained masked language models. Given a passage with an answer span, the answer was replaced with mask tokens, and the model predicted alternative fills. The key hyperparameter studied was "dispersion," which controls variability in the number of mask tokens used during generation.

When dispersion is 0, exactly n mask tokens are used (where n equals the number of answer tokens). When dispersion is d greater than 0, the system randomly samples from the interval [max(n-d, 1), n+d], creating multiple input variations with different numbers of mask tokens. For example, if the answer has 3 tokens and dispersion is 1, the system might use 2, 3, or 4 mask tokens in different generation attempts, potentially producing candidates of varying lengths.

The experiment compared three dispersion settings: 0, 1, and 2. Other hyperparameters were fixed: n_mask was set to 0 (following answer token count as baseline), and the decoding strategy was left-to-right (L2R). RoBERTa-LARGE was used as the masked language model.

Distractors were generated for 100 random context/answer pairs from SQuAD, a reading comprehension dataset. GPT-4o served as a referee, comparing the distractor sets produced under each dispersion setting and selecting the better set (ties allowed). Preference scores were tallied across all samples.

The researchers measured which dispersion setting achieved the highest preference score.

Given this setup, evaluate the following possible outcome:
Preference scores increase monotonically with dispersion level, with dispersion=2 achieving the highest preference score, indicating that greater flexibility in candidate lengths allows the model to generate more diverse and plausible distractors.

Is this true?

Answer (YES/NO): NO